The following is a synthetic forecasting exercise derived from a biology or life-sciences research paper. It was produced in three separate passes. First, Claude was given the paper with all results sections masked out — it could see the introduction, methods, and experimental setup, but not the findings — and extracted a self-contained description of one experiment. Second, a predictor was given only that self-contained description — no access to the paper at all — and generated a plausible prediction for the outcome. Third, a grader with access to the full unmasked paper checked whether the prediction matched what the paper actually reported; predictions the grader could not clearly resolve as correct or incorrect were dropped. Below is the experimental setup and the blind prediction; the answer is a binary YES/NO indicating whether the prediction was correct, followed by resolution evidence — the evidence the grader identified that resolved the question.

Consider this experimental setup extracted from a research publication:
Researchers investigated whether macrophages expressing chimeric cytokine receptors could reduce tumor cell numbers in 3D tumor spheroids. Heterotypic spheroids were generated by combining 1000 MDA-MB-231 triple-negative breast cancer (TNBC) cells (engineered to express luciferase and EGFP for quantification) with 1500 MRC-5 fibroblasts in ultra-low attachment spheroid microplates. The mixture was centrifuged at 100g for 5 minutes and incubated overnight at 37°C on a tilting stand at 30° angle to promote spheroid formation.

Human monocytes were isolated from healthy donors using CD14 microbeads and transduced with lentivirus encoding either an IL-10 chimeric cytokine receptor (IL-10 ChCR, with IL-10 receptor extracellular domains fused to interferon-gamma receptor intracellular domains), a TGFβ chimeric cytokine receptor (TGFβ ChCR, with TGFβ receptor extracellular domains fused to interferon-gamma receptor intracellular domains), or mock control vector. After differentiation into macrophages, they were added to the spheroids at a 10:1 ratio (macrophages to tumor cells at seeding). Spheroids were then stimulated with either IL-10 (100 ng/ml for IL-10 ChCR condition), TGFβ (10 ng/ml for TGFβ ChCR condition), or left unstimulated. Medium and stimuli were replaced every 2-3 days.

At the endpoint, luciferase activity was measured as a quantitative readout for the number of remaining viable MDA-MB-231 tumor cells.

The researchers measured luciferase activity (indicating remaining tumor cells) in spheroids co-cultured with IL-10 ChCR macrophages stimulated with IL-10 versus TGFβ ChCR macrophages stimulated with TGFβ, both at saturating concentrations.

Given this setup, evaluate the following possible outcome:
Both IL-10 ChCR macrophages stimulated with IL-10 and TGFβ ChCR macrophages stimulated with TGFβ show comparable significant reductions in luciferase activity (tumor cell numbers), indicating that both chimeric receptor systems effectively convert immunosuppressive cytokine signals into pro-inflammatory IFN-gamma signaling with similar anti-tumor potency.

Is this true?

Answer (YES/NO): NO